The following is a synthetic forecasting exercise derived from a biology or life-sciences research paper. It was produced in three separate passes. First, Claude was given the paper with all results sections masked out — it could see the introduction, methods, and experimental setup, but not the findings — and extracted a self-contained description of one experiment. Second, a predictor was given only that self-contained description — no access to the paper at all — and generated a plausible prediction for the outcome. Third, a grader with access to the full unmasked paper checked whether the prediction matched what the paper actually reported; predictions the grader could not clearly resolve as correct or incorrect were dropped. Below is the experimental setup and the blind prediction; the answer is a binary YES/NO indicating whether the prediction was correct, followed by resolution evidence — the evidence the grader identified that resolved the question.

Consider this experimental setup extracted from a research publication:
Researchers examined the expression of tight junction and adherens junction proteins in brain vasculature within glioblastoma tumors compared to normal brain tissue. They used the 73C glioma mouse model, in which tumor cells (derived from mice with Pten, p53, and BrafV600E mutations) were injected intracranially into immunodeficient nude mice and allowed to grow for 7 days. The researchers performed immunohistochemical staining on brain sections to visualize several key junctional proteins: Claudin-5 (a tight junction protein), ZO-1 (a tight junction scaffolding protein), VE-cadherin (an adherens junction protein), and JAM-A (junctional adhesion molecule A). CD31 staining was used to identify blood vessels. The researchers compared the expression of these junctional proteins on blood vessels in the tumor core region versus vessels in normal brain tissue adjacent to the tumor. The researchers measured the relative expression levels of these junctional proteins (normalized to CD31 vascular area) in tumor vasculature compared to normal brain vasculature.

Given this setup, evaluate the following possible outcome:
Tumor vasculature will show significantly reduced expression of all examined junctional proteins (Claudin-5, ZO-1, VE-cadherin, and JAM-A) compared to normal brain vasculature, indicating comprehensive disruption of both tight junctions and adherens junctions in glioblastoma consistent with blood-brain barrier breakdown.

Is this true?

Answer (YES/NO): NO